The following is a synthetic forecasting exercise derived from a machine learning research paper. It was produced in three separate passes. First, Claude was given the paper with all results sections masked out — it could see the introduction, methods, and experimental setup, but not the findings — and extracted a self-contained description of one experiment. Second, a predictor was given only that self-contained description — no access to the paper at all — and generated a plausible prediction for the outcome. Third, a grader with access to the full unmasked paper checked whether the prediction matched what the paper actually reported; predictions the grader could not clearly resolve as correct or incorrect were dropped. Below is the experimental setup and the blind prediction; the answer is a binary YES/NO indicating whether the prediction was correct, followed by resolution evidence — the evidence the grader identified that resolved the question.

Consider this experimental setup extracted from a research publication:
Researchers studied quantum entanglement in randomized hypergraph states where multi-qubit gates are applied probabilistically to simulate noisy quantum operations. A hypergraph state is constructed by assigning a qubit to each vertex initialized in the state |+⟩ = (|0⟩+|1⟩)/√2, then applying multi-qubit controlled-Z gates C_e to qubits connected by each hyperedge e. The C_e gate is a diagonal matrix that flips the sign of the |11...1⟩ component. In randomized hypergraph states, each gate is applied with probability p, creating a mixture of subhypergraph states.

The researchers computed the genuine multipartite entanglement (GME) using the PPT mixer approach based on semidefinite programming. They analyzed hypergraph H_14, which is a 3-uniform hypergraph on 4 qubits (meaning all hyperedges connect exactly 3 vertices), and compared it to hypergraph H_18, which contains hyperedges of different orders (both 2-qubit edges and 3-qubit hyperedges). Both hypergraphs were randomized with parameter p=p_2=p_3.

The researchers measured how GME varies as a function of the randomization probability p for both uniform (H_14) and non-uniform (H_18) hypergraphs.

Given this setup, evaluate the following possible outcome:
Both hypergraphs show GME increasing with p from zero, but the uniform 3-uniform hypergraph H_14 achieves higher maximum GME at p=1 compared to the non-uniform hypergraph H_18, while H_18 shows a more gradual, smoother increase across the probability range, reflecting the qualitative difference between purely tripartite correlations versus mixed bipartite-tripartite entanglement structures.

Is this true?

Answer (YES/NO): NO